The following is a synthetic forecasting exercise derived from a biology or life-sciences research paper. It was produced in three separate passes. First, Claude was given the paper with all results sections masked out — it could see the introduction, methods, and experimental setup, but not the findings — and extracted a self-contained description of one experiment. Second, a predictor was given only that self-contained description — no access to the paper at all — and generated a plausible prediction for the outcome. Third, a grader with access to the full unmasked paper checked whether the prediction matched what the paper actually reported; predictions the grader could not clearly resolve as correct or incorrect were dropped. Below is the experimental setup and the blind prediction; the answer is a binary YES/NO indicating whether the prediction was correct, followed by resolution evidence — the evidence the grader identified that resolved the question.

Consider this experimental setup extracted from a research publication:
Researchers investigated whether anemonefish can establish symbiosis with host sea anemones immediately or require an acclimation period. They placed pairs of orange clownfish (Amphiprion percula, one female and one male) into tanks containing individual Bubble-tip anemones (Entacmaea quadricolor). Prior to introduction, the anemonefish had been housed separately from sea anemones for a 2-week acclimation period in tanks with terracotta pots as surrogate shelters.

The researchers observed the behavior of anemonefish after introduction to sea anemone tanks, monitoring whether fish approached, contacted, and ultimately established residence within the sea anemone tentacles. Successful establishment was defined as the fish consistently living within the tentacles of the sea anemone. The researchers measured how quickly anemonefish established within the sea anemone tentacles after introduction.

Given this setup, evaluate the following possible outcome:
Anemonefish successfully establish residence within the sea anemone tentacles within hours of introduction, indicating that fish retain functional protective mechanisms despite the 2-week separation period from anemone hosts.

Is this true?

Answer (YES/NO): NO